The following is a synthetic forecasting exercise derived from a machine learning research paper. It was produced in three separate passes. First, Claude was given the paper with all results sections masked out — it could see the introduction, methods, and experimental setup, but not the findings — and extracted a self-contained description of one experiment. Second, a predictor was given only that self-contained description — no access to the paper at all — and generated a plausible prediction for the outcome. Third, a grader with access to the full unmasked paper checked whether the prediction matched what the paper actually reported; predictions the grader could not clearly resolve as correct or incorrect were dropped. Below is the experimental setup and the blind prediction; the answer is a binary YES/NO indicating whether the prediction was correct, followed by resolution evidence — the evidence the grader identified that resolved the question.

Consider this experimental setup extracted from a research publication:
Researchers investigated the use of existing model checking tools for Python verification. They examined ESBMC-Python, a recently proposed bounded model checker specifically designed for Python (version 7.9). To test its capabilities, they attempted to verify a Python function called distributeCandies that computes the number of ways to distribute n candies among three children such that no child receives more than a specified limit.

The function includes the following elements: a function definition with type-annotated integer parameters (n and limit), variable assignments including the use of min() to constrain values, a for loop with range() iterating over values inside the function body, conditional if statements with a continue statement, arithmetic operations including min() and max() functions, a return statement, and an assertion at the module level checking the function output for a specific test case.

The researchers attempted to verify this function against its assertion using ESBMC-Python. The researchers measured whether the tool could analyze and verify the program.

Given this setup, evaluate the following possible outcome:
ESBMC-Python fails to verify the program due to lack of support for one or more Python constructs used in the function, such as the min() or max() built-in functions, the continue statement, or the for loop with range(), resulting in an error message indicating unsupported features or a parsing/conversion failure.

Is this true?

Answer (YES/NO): YES